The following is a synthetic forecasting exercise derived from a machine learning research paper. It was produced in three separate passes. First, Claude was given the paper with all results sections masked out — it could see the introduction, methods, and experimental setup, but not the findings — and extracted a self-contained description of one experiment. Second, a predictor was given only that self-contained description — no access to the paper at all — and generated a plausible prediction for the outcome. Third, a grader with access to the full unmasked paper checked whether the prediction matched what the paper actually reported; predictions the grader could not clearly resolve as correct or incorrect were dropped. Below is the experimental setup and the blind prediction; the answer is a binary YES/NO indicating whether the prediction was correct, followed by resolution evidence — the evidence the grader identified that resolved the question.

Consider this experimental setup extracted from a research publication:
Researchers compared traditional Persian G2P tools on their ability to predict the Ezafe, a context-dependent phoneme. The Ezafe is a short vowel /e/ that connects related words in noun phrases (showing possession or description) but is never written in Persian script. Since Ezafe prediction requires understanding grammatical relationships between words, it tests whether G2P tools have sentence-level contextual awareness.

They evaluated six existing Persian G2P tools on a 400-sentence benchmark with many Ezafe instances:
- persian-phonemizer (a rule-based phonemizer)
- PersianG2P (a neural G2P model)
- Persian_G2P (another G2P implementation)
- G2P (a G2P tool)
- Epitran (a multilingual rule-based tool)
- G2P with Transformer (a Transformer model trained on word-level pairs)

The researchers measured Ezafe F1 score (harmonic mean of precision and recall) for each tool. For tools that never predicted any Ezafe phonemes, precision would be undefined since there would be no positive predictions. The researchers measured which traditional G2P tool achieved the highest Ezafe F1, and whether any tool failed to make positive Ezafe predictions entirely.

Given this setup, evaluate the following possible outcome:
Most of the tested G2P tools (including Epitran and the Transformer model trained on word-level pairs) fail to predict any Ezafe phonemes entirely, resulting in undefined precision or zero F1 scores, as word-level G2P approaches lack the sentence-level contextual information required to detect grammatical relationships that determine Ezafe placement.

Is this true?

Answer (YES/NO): NO